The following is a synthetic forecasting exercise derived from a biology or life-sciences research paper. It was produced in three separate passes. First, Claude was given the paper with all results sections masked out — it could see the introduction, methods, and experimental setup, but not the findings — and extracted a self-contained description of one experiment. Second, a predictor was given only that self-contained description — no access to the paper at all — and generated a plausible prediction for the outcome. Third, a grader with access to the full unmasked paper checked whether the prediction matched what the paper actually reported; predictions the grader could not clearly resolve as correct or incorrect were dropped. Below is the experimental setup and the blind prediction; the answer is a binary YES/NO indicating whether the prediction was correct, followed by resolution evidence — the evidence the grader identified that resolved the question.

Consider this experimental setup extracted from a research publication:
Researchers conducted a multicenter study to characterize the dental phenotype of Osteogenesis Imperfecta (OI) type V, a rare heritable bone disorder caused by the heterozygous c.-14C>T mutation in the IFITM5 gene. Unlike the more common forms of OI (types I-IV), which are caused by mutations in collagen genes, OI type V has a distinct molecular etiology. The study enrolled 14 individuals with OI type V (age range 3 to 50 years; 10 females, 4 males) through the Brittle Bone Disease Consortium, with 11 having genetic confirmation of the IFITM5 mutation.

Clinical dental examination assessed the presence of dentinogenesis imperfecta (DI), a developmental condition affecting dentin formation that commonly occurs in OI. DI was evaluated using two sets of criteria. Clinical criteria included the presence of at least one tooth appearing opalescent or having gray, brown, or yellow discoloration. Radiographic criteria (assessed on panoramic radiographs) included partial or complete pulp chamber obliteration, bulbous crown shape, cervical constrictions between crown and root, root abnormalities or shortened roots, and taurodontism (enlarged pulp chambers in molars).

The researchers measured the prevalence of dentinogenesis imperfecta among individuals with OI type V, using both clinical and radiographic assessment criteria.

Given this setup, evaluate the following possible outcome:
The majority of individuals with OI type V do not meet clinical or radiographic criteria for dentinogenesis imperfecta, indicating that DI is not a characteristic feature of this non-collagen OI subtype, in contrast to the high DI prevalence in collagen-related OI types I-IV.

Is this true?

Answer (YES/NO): YES